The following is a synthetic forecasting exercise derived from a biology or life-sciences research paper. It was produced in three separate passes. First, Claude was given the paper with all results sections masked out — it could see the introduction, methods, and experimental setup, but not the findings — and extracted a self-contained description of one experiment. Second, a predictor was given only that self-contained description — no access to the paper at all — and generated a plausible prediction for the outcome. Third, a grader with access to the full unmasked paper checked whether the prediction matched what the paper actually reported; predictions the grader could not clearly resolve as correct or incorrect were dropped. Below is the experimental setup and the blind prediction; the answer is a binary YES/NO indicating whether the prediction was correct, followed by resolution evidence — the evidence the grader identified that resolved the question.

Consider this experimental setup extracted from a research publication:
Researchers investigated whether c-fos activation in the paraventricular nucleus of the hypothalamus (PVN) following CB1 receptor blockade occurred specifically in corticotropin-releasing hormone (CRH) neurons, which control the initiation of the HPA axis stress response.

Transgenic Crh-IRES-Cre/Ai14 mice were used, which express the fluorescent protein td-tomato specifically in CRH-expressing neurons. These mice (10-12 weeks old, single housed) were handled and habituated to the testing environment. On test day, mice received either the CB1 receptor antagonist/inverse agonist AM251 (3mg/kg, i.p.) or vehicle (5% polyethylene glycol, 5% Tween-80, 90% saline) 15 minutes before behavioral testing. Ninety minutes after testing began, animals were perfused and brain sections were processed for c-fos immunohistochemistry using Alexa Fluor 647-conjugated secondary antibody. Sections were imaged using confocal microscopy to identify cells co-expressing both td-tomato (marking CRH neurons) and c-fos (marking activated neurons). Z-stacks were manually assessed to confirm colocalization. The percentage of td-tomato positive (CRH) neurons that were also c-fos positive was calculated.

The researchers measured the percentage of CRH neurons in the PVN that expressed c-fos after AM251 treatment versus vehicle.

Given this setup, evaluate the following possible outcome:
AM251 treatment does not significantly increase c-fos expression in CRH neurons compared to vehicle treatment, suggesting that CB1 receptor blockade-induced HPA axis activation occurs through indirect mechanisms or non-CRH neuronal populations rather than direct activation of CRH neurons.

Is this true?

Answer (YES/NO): NO